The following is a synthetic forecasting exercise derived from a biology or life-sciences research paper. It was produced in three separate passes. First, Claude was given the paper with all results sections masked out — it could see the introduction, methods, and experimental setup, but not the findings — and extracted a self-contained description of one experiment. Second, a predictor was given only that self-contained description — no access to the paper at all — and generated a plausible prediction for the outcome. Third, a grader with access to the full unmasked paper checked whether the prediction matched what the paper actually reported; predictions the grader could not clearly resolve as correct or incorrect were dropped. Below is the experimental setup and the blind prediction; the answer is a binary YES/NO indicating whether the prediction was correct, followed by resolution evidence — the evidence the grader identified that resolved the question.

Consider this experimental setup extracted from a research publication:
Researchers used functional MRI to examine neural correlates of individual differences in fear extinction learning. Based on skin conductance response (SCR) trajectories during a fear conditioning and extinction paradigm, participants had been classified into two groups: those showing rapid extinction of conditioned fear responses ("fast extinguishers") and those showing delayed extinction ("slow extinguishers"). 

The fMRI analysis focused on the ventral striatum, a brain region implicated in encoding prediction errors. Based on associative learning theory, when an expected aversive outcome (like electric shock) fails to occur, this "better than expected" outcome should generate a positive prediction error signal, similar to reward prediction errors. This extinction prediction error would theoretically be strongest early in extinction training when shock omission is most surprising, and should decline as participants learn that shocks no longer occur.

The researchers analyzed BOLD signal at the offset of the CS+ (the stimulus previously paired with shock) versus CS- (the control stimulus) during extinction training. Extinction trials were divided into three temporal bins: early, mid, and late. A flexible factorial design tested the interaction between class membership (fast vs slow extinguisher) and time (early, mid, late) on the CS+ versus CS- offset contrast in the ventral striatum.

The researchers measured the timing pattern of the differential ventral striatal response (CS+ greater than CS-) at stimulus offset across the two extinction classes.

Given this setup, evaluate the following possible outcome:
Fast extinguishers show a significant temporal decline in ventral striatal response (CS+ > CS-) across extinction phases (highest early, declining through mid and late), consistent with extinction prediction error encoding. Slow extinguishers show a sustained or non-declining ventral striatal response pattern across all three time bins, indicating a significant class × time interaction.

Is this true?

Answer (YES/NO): NO